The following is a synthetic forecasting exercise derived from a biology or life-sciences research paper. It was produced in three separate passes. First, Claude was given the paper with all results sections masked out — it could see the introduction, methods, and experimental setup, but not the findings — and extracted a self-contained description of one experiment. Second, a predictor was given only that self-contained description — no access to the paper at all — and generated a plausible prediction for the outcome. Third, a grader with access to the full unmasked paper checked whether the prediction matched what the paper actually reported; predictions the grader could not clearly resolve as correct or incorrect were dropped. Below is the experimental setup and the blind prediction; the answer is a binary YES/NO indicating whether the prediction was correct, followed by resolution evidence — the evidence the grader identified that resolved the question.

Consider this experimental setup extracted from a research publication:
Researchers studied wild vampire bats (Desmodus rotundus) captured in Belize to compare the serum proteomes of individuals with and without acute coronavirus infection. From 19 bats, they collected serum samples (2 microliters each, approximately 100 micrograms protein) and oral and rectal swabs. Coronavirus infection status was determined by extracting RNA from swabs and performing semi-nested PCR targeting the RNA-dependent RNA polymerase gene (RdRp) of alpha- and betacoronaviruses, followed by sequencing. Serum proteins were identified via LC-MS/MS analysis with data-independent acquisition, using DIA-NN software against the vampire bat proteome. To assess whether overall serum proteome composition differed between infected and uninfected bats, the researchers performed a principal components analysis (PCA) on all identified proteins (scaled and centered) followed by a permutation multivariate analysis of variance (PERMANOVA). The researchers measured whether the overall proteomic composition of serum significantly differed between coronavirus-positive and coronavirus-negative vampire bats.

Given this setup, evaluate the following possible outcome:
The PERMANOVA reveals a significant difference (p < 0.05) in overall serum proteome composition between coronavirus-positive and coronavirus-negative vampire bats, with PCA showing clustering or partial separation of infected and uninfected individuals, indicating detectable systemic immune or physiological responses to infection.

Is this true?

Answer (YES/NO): NO